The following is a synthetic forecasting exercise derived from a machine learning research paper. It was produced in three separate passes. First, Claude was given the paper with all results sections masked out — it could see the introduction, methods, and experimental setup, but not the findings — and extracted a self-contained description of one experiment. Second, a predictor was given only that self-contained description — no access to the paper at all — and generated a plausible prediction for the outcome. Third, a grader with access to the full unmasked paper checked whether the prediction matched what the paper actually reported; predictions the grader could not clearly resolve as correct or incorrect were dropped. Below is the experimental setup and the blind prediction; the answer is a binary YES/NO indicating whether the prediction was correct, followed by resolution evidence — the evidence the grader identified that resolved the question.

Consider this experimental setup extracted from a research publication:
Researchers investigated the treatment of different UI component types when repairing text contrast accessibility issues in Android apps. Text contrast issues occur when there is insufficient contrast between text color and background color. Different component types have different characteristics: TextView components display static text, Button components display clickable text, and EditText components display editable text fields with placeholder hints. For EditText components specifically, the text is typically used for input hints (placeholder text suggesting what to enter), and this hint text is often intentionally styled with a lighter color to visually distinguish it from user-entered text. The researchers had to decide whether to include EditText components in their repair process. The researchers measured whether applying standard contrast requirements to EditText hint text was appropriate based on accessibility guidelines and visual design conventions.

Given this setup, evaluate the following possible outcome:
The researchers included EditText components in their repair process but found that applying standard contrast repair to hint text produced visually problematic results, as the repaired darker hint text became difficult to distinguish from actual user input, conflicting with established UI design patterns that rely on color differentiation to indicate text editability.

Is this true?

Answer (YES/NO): NO